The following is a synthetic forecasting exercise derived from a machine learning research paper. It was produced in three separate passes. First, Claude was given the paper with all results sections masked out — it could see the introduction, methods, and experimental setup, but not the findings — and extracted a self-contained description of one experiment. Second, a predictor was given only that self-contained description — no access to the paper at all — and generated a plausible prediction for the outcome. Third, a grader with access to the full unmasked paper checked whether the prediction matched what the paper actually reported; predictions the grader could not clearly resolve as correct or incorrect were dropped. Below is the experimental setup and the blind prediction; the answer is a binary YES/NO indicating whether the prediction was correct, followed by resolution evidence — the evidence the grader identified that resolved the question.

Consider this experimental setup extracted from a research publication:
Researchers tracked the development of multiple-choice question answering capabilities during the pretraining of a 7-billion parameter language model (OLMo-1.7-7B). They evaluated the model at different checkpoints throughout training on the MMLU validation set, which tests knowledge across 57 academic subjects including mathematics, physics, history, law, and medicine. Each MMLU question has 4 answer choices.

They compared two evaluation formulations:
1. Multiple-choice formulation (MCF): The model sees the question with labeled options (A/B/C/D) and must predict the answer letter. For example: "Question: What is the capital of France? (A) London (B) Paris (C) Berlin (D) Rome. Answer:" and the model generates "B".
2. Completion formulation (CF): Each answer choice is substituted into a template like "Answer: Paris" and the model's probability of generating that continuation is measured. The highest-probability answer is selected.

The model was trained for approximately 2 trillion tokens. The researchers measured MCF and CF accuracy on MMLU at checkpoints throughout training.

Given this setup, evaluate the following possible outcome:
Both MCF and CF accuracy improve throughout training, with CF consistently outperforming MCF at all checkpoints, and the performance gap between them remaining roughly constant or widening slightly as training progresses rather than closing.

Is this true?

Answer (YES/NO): NO